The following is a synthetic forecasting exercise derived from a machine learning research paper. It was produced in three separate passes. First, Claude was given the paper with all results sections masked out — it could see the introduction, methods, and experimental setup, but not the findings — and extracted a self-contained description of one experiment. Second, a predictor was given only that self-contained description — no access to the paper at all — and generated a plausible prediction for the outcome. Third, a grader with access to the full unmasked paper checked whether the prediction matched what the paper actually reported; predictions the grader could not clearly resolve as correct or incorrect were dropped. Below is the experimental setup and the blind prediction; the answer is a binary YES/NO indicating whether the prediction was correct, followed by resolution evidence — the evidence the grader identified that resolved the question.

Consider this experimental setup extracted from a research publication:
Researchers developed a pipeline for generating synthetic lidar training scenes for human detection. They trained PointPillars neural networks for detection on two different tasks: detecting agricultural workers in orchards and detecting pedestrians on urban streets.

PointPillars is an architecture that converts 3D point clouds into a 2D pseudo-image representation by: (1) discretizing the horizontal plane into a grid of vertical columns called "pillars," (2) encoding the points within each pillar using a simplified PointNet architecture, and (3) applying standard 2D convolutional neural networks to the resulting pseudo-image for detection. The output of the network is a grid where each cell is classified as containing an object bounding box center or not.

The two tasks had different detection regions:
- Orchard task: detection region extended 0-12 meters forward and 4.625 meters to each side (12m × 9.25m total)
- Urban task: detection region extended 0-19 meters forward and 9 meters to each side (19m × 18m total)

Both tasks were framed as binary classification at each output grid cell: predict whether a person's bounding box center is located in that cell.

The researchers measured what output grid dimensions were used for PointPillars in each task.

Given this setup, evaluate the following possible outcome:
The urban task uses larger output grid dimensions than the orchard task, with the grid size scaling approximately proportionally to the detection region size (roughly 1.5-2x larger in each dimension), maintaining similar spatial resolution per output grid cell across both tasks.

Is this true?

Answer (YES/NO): YES